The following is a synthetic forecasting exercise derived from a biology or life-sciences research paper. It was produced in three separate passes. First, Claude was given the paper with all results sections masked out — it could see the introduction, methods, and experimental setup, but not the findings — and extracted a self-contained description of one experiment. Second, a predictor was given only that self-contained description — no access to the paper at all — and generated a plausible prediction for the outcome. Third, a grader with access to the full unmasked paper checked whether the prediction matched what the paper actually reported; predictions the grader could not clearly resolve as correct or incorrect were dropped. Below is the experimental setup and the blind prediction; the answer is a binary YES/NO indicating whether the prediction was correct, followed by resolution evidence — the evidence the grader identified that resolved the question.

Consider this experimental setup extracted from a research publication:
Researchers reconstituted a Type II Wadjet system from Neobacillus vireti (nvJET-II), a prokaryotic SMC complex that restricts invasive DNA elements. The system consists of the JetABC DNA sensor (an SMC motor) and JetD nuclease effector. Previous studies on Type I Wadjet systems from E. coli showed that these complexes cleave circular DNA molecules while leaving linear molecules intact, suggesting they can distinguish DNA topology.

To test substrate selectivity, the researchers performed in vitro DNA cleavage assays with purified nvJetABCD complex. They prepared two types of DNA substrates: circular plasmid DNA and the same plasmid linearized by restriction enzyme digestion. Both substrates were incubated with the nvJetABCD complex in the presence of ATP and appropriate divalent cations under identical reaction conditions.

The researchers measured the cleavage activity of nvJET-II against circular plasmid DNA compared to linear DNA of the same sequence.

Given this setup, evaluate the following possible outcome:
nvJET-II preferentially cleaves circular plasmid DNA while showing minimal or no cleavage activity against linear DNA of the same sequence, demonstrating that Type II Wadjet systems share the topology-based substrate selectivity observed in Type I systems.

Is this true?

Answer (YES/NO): YES